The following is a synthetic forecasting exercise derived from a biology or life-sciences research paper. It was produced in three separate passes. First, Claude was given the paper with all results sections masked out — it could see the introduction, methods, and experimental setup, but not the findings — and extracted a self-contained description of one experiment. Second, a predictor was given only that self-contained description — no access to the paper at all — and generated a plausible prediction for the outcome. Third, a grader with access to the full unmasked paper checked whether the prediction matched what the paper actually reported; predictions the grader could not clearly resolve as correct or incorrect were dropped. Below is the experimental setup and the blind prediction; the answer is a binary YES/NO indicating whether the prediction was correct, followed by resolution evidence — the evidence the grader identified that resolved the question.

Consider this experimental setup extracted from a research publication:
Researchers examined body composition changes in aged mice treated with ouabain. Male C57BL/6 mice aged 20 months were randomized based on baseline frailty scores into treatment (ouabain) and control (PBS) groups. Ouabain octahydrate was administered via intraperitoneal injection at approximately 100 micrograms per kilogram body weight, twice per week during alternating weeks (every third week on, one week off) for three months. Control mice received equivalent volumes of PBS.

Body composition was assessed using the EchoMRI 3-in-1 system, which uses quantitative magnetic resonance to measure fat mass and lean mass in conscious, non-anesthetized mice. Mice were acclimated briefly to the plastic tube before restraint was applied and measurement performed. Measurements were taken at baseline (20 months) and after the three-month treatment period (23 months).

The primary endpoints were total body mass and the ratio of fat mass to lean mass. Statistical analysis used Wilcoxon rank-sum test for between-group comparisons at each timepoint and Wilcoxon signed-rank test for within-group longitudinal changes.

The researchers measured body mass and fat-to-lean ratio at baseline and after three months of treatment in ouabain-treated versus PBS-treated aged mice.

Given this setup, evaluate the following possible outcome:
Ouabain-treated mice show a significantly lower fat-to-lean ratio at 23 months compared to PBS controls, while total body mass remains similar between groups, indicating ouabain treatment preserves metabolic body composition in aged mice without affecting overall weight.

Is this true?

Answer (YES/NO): NO